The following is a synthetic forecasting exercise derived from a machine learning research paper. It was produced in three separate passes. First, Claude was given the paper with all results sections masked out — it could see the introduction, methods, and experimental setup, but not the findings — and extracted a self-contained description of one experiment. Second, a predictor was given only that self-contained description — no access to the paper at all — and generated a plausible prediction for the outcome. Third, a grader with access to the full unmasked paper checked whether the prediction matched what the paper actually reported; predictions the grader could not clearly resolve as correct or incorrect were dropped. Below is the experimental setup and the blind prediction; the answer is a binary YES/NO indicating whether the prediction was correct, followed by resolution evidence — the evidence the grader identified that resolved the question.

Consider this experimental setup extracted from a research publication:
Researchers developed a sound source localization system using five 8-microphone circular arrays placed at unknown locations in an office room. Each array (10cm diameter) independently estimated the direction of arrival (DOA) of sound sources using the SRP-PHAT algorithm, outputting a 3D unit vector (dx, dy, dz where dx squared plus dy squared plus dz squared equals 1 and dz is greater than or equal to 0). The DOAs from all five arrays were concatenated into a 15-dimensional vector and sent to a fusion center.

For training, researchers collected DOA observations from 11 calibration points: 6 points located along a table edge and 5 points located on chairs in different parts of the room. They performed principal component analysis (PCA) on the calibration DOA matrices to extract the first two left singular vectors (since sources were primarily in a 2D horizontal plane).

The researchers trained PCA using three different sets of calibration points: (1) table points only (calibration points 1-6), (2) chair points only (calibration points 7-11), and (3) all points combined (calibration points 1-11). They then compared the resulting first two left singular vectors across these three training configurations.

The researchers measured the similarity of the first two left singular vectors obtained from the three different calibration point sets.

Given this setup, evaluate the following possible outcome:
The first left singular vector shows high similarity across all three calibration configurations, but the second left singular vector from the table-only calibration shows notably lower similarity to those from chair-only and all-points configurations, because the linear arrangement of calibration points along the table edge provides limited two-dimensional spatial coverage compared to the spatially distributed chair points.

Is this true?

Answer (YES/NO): NO